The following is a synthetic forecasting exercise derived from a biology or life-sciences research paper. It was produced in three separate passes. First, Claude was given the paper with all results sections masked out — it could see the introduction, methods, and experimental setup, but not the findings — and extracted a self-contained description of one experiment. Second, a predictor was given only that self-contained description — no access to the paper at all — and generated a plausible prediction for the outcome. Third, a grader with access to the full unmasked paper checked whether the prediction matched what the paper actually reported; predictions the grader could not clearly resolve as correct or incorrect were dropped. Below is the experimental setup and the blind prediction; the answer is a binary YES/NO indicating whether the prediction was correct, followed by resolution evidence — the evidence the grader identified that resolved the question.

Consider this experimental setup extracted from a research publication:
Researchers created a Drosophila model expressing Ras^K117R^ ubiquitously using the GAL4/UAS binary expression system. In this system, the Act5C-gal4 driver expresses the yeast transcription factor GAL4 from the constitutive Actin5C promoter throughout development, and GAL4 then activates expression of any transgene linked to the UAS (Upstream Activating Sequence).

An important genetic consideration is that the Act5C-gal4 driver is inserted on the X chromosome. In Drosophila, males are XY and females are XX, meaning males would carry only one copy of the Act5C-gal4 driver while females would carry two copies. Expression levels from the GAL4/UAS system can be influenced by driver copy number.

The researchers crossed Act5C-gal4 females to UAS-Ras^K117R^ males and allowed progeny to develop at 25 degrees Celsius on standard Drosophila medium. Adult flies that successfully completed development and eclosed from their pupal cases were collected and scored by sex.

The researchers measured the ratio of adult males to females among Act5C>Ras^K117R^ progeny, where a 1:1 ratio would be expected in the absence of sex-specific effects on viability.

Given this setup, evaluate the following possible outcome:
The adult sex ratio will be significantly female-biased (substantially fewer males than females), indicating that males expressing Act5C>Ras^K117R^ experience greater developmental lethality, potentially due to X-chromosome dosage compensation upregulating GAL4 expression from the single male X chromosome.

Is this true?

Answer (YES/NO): NO